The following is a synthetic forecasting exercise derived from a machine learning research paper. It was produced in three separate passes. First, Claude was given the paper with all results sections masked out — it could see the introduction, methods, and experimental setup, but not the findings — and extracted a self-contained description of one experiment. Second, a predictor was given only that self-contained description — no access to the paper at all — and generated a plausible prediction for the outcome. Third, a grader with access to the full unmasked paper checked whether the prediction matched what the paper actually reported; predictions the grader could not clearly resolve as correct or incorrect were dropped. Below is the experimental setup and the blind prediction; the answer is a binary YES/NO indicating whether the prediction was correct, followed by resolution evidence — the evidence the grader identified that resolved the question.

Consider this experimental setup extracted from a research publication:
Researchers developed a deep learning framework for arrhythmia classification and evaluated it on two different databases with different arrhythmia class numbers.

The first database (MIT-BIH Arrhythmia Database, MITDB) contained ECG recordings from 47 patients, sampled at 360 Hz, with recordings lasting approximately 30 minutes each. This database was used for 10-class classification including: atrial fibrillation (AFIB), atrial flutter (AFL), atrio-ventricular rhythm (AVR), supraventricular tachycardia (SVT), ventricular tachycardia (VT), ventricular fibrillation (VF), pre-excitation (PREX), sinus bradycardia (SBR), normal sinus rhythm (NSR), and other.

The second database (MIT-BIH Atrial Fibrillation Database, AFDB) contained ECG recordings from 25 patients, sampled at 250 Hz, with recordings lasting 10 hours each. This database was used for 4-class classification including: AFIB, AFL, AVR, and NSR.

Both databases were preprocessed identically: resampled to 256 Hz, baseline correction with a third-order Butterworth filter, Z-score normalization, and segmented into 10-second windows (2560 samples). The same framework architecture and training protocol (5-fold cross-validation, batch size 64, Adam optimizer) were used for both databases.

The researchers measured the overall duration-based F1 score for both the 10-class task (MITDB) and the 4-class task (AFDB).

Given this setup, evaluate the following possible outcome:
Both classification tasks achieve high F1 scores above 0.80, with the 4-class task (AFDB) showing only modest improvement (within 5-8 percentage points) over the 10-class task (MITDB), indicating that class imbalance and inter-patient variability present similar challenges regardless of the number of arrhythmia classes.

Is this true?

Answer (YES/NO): NO